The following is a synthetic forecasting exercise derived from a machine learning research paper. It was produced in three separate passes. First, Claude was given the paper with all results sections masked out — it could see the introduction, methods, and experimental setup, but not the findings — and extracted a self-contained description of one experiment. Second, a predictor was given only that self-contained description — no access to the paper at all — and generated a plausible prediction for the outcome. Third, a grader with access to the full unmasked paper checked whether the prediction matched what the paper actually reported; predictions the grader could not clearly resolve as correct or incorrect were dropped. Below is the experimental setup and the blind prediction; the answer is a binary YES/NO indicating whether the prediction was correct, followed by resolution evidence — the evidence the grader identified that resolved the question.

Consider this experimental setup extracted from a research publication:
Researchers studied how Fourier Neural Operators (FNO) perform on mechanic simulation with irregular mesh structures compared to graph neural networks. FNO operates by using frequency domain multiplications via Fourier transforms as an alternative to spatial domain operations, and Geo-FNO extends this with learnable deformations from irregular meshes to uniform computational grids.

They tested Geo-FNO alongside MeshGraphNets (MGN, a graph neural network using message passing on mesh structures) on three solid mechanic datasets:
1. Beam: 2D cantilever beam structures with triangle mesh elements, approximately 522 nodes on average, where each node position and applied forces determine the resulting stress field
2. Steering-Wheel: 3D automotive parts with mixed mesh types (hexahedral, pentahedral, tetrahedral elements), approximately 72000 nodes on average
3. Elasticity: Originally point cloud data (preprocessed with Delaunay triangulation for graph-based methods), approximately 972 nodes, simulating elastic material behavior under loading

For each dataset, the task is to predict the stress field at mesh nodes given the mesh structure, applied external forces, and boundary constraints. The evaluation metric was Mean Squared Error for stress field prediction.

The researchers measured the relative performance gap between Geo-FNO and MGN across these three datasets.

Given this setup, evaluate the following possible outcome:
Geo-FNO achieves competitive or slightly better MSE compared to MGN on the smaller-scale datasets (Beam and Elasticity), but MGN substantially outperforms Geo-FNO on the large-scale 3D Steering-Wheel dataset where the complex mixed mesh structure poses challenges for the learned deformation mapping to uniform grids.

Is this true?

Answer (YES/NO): NO